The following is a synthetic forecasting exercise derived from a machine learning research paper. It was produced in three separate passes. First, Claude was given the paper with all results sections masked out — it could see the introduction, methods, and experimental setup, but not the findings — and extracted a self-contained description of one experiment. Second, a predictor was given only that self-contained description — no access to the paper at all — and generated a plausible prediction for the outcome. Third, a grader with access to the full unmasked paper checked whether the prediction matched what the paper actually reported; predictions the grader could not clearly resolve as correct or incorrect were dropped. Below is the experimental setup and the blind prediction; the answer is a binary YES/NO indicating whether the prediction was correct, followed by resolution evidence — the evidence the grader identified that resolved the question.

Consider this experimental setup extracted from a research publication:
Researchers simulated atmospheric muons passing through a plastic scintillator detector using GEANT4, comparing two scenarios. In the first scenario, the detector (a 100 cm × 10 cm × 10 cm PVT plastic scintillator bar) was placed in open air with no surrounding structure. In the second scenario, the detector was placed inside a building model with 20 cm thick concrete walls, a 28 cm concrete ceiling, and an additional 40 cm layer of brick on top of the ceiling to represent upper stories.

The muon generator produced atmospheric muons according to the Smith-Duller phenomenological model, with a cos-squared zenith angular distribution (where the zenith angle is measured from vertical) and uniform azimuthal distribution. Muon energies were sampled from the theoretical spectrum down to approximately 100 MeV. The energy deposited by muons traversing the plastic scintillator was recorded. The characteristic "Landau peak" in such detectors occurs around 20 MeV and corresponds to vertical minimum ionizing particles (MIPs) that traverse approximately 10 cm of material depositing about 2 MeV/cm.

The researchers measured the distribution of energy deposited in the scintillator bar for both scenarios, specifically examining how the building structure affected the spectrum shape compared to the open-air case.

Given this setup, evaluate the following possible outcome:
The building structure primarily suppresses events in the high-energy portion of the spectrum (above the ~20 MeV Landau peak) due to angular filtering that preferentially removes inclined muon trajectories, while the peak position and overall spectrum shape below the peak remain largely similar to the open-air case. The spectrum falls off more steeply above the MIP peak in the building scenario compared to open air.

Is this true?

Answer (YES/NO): NO